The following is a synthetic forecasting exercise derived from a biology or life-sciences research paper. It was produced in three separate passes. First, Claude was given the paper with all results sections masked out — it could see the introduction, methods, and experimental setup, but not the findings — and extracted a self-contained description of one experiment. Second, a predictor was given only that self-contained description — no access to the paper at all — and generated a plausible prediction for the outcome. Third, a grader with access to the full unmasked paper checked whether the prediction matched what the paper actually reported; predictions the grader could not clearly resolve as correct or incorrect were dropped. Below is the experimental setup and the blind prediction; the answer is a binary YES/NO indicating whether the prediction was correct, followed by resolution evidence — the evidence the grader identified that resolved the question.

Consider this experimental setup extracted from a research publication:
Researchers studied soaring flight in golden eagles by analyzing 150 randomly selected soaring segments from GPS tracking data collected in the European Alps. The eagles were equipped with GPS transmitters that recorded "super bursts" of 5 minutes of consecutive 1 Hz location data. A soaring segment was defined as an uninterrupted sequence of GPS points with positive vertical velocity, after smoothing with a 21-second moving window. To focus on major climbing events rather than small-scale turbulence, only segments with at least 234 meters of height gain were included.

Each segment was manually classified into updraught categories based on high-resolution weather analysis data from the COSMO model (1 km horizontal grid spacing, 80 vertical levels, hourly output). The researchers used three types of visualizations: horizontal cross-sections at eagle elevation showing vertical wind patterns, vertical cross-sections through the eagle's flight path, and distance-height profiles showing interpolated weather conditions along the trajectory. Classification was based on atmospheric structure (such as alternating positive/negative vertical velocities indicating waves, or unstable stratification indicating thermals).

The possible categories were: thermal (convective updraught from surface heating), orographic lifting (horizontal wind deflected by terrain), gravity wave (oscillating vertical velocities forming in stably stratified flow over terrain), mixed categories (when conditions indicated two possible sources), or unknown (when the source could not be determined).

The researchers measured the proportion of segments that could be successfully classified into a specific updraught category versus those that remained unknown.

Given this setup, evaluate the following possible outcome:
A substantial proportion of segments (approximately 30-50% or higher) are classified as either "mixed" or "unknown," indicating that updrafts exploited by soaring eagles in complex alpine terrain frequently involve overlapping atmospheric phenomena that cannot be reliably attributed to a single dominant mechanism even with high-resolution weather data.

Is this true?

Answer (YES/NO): YES